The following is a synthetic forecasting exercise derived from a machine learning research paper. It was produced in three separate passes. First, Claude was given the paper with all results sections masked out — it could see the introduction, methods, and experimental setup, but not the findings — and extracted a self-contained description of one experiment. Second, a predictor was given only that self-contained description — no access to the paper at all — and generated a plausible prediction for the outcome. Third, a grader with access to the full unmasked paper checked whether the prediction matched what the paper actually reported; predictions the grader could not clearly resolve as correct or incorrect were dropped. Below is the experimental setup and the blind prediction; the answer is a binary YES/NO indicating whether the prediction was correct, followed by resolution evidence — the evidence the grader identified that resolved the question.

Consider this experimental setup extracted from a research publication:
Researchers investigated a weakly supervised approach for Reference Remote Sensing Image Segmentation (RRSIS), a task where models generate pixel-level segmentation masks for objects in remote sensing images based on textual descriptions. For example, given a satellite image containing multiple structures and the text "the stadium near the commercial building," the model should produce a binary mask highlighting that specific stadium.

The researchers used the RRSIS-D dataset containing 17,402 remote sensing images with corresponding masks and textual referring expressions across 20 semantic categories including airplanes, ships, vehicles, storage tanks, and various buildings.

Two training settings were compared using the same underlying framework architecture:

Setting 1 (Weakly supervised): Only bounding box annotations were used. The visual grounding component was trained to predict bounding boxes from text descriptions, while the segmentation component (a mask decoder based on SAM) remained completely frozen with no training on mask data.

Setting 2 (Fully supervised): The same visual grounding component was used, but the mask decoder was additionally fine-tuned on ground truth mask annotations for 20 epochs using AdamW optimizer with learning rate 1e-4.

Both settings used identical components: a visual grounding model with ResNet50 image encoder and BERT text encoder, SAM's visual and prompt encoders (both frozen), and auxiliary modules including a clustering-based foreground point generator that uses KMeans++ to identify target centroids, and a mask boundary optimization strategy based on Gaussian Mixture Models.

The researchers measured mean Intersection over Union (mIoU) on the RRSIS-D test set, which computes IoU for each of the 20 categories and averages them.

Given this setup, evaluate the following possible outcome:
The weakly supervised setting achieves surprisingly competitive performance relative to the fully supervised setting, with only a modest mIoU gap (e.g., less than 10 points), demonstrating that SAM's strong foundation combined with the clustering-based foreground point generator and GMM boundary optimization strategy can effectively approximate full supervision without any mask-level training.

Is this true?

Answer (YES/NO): YES